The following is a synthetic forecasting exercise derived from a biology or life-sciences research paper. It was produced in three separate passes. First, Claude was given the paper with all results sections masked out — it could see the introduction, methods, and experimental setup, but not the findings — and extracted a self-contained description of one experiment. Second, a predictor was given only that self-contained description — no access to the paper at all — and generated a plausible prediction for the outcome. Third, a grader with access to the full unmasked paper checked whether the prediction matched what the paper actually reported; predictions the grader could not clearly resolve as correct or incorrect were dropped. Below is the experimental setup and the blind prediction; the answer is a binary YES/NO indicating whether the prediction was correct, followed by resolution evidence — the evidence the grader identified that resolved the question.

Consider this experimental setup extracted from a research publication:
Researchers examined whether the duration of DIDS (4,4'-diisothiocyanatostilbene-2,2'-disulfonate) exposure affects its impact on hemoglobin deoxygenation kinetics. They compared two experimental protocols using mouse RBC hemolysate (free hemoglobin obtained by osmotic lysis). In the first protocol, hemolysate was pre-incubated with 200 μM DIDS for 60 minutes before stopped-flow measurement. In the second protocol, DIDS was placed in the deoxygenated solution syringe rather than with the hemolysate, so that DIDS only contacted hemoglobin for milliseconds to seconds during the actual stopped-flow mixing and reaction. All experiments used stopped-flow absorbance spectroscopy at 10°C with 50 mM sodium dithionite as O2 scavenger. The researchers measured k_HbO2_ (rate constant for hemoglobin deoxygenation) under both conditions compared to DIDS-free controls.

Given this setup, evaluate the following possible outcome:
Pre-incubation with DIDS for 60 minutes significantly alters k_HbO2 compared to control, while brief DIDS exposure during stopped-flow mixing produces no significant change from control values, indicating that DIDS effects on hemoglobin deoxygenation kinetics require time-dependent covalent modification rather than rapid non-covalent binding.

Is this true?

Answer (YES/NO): NO